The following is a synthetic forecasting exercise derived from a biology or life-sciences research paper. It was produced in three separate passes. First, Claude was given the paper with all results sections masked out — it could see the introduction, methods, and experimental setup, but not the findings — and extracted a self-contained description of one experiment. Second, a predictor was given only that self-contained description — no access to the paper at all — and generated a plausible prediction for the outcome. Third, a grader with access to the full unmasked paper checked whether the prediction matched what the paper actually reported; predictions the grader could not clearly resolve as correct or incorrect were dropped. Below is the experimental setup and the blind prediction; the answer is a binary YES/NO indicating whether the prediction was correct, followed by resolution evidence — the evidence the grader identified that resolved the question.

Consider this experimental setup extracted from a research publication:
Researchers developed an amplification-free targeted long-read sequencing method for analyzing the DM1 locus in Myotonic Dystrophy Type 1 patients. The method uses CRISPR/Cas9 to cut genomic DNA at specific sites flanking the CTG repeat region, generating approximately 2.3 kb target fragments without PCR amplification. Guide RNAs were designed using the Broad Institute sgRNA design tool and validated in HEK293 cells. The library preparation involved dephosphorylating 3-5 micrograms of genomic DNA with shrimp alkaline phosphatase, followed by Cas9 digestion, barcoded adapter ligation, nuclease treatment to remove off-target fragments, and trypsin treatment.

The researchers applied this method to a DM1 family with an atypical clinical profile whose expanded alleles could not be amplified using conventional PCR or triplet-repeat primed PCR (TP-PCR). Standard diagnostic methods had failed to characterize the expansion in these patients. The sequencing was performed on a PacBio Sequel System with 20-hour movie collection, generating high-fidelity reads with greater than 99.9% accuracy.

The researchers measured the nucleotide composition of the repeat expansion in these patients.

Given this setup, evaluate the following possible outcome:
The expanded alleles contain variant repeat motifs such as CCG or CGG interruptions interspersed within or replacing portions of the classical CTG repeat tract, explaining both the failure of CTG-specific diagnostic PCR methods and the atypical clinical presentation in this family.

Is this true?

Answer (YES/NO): YES